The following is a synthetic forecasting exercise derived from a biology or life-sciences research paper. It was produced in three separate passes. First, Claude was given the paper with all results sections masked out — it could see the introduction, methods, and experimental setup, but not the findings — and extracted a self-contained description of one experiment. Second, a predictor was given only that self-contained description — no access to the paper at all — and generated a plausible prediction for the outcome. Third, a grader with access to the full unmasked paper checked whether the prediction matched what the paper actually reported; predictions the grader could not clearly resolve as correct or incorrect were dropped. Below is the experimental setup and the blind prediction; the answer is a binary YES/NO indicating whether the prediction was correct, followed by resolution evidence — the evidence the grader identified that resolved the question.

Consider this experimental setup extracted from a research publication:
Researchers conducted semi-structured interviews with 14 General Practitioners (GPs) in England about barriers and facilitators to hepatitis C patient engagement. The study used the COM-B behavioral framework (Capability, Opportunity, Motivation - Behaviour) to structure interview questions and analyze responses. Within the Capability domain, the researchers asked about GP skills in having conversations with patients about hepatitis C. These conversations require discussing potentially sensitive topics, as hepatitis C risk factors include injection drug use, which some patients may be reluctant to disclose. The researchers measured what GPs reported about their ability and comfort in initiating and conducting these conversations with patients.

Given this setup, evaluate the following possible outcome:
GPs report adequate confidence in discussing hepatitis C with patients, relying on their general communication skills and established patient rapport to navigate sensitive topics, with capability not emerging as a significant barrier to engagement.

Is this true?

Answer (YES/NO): NO